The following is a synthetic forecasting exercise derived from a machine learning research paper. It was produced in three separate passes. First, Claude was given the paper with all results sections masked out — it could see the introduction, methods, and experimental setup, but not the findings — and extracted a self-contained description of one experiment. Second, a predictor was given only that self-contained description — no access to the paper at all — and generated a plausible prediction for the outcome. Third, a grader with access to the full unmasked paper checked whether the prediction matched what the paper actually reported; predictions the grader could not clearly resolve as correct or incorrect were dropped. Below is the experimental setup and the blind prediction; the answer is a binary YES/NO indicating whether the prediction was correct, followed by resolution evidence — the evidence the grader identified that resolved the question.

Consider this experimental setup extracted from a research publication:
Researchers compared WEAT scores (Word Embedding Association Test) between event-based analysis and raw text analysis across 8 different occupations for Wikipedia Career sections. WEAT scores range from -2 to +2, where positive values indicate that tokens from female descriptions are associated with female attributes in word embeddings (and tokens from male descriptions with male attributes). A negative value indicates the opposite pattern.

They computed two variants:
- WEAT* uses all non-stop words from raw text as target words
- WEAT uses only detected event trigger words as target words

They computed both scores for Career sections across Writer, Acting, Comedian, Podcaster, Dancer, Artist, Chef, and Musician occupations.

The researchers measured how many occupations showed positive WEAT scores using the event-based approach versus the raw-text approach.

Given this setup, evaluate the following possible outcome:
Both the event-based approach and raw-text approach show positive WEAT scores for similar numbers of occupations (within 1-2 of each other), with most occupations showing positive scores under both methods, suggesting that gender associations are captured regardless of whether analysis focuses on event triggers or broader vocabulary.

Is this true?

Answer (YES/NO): NO